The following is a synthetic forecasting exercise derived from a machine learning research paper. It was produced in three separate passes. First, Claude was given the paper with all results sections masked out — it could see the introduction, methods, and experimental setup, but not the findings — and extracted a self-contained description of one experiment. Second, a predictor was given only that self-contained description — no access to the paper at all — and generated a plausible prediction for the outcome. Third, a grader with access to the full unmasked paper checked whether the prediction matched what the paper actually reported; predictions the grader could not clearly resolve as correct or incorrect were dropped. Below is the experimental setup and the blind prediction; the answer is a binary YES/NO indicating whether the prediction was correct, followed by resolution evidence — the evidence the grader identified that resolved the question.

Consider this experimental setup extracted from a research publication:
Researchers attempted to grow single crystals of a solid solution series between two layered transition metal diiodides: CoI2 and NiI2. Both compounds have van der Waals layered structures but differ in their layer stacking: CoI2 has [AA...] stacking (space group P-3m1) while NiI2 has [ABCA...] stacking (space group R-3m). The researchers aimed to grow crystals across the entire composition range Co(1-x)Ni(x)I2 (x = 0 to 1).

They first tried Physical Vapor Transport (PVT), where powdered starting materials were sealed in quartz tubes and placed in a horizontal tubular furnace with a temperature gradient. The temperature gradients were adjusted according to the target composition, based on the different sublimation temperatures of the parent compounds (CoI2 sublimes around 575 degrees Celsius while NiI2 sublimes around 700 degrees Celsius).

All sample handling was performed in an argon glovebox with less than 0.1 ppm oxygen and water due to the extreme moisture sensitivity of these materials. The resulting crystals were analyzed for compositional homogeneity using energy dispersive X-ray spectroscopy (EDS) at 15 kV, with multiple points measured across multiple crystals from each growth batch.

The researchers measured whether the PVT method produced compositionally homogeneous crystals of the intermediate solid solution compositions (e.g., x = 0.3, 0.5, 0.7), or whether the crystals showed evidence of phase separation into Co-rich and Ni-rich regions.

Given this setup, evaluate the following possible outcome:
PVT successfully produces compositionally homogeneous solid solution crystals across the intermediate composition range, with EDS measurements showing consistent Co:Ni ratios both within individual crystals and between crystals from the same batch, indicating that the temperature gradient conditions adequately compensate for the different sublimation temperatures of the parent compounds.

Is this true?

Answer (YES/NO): NO